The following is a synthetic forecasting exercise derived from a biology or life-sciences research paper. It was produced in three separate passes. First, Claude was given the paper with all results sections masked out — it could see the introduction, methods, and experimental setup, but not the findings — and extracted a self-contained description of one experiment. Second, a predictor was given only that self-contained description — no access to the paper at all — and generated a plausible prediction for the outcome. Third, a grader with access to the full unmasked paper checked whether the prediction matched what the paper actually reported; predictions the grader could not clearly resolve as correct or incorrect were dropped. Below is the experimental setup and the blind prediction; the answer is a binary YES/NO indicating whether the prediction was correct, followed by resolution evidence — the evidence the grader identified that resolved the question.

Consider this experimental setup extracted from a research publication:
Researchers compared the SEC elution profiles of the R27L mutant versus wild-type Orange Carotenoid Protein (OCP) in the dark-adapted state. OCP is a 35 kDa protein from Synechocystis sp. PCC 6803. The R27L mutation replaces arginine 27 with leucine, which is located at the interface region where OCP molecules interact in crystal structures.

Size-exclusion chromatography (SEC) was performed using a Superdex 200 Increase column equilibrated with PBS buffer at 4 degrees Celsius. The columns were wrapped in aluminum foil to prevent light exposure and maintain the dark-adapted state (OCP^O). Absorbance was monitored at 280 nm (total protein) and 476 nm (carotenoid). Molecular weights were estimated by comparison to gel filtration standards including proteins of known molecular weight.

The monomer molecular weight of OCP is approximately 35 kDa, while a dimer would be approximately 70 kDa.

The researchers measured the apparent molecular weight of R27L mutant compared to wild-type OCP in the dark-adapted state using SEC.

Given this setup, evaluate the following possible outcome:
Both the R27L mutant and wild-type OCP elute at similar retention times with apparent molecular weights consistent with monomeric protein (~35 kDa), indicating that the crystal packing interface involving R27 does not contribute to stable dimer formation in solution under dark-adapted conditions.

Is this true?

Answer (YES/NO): NO